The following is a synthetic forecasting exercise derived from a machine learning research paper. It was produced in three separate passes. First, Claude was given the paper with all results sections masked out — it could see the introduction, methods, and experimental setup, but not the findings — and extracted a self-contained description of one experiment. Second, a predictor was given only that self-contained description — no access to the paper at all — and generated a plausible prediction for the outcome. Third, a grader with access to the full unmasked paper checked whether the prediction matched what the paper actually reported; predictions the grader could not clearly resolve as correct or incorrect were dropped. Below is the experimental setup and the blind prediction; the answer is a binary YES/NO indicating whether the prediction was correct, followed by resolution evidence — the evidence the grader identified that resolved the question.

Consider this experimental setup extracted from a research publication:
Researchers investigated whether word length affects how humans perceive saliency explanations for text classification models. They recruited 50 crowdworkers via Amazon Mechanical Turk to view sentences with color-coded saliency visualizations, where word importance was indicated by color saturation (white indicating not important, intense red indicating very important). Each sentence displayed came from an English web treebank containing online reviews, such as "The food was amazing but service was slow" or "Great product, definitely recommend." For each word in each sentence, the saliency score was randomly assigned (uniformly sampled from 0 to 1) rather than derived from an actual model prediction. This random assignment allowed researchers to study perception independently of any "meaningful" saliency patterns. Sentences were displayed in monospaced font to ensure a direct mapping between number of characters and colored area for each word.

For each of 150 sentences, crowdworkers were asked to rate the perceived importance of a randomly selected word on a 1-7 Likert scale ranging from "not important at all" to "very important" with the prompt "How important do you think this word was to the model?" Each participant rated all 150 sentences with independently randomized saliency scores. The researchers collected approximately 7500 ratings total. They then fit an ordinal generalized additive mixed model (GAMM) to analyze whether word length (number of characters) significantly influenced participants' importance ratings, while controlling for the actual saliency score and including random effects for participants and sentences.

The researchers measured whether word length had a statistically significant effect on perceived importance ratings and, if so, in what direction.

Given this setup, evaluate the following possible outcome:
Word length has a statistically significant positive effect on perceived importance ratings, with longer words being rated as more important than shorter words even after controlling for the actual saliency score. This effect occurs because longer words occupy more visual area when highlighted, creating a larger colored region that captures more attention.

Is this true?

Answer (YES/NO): NO